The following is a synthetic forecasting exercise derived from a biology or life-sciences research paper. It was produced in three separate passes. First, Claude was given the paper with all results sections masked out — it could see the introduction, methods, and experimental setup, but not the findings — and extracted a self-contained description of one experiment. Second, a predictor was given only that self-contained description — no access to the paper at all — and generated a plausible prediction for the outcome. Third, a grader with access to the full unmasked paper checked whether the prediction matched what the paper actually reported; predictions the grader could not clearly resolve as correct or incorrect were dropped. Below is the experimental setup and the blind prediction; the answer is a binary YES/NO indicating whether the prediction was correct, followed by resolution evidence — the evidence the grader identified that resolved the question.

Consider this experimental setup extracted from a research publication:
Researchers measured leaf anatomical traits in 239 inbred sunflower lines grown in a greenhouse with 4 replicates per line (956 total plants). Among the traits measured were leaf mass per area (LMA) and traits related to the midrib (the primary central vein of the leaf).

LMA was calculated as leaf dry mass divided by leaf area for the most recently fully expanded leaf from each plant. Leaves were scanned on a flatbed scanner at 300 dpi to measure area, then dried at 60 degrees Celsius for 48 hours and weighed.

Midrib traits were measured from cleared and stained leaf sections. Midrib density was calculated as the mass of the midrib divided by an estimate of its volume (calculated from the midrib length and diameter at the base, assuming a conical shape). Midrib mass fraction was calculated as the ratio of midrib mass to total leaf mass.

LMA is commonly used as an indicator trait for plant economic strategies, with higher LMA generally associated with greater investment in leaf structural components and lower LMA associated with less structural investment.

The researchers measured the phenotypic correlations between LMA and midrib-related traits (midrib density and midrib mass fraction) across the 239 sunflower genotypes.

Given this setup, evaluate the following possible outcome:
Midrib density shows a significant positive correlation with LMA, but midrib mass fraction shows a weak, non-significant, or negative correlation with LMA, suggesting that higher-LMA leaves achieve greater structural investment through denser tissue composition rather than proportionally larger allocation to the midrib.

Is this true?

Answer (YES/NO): NO